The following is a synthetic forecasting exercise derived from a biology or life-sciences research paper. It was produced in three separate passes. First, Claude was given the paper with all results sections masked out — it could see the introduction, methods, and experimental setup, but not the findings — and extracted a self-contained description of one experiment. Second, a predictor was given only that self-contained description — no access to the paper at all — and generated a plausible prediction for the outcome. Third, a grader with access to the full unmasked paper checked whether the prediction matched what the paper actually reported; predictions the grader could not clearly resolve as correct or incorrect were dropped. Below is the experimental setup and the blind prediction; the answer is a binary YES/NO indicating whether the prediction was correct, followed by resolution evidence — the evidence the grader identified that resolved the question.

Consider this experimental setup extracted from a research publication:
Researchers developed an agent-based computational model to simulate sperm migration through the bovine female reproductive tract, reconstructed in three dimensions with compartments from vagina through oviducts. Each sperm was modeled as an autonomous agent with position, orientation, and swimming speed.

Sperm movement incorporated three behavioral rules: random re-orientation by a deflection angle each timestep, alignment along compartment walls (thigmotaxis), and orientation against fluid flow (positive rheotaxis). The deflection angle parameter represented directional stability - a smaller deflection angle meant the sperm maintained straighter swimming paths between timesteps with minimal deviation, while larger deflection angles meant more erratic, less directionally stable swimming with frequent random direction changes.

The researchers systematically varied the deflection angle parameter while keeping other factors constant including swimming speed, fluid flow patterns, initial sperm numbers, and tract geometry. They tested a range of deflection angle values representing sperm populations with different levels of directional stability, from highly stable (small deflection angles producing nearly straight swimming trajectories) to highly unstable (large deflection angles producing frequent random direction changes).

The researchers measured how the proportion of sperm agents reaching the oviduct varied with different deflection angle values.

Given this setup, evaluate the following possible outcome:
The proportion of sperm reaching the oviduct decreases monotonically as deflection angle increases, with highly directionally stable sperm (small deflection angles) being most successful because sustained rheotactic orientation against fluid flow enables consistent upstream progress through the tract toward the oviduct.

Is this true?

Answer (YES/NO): YES